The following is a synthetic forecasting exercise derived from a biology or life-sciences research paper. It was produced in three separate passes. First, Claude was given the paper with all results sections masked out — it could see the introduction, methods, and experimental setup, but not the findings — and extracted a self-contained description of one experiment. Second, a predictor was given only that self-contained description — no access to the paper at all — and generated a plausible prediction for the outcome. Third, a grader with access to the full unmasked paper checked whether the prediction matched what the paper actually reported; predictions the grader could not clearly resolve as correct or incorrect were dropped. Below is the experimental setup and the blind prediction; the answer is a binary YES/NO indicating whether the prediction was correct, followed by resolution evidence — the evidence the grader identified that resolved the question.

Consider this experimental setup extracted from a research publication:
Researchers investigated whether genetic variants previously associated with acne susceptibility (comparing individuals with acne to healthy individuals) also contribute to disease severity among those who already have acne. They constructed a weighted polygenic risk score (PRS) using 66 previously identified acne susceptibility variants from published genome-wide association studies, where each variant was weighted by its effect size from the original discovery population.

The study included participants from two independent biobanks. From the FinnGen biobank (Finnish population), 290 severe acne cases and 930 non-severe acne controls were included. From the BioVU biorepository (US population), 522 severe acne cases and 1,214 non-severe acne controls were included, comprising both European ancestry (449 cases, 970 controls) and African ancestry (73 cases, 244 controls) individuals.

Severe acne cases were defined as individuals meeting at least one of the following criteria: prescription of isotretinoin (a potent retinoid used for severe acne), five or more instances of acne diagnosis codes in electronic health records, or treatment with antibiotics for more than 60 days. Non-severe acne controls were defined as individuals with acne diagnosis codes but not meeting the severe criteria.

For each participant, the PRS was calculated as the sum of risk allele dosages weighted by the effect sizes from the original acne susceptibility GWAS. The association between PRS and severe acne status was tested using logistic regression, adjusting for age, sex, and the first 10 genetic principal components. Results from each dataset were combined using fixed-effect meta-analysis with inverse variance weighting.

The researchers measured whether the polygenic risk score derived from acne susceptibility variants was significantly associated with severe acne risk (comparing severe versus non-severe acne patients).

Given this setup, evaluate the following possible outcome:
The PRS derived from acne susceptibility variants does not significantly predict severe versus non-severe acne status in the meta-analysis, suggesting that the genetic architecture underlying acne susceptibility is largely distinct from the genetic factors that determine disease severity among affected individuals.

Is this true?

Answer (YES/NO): NO